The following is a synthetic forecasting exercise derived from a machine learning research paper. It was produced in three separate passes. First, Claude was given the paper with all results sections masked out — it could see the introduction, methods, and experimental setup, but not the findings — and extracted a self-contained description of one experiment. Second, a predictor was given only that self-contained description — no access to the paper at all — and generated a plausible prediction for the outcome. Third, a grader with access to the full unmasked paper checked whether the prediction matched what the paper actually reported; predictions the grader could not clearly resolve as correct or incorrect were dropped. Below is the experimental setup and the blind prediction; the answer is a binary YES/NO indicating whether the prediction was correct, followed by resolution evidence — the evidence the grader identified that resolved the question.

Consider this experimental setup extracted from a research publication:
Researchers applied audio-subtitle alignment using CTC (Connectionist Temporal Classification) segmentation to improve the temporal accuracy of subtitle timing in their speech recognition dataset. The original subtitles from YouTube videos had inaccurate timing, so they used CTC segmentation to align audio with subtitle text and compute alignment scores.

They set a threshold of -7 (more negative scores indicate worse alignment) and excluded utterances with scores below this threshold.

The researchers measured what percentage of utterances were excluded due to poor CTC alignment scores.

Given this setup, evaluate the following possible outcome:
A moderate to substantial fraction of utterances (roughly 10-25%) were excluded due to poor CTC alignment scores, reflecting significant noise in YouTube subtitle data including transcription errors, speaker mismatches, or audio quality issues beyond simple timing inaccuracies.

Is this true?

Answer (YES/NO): NO